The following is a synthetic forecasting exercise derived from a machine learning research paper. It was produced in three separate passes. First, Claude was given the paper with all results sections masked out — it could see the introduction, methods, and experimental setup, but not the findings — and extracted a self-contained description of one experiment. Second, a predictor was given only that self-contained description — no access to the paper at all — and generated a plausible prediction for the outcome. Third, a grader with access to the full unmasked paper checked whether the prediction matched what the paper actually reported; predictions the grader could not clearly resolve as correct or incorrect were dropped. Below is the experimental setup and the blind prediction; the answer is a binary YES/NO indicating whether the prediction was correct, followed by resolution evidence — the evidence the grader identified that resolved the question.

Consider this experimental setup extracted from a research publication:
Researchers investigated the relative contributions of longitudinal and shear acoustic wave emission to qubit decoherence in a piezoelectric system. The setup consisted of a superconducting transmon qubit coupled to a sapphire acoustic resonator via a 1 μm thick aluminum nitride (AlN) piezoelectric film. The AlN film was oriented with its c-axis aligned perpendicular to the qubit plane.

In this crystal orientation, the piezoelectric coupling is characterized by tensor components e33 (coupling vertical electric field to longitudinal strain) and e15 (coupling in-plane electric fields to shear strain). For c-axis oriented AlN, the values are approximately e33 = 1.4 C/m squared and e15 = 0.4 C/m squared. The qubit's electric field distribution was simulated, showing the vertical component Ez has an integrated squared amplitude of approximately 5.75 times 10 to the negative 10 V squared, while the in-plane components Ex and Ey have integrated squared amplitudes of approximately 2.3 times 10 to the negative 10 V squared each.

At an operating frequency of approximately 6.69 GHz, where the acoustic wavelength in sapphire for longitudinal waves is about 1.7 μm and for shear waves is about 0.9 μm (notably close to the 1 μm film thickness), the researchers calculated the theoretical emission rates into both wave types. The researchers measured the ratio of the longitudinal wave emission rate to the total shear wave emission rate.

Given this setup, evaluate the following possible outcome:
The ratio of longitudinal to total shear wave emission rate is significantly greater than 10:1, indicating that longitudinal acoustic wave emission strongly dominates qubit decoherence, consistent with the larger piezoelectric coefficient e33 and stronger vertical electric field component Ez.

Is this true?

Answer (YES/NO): YES